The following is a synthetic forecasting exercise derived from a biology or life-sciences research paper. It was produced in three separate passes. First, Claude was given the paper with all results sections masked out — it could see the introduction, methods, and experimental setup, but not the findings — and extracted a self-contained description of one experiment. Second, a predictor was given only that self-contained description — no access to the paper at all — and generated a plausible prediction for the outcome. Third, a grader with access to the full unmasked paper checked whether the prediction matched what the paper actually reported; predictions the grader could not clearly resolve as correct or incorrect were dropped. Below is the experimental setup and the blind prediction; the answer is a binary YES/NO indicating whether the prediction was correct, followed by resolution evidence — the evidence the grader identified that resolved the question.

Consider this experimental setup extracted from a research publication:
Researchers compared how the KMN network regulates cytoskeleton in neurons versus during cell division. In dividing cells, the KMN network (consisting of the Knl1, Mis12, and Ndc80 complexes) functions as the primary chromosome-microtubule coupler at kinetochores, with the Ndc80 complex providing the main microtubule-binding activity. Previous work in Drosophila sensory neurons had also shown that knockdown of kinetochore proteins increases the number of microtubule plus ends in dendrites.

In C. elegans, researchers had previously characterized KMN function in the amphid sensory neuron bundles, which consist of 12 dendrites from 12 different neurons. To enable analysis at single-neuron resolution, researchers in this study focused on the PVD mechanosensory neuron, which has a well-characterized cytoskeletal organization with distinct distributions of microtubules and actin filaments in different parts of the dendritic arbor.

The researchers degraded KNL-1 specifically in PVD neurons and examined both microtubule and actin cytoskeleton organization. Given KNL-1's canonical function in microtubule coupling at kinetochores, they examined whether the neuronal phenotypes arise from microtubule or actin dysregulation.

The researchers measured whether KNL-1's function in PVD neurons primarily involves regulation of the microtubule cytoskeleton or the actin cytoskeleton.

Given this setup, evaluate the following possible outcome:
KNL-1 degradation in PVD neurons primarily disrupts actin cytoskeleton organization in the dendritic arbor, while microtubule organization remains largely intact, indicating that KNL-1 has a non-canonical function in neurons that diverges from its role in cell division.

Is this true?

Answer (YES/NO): YES